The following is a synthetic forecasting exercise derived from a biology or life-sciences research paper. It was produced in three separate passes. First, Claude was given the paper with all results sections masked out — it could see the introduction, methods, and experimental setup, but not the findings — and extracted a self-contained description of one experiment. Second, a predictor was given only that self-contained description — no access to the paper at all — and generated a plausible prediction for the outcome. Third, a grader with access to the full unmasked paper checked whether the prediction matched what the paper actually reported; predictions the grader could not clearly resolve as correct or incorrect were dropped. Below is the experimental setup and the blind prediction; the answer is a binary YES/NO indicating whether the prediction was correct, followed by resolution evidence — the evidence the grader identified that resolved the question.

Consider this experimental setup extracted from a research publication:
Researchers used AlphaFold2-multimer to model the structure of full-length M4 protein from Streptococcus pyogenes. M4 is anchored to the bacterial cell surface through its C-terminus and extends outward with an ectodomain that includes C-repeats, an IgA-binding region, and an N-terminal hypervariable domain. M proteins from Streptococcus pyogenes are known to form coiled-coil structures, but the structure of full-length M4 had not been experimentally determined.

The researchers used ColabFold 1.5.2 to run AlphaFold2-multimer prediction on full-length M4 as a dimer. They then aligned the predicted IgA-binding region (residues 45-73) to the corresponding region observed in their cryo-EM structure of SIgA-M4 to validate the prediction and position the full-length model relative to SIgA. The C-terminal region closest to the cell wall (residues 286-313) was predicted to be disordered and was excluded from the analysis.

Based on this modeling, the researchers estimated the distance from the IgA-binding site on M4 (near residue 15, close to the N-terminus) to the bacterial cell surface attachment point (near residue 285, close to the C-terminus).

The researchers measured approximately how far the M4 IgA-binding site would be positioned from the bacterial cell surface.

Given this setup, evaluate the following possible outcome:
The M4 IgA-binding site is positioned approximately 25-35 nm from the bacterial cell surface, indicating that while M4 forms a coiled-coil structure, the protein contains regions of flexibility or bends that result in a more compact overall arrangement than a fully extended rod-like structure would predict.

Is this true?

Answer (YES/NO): YES